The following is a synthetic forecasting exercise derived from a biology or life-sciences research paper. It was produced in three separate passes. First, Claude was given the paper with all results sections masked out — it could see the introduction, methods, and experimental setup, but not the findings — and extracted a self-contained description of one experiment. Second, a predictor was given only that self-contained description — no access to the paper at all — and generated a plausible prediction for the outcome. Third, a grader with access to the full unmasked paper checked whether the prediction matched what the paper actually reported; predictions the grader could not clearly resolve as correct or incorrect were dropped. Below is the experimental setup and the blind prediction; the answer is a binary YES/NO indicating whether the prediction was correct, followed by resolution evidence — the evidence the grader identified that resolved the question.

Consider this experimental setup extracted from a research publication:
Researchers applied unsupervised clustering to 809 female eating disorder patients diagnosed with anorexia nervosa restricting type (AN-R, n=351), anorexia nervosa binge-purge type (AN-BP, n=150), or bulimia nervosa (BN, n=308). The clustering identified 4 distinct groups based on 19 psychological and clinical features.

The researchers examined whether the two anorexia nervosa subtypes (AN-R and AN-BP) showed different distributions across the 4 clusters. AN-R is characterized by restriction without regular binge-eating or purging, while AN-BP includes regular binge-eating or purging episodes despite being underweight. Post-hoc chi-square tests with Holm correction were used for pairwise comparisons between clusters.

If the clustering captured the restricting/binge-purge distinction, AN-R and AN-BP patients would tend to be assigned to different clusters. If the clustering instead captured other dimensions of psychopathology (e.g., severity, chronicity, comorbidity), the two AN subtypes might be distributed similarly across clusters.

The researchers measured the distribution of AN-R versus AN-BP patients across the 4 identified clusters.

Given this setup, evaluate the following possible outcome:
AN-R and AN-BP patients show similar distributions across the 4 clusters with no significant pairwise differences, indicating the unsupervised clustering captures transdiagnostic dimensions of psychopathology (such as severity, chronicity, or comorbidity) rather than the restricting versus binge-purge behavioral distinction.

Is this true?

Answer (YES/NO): NO